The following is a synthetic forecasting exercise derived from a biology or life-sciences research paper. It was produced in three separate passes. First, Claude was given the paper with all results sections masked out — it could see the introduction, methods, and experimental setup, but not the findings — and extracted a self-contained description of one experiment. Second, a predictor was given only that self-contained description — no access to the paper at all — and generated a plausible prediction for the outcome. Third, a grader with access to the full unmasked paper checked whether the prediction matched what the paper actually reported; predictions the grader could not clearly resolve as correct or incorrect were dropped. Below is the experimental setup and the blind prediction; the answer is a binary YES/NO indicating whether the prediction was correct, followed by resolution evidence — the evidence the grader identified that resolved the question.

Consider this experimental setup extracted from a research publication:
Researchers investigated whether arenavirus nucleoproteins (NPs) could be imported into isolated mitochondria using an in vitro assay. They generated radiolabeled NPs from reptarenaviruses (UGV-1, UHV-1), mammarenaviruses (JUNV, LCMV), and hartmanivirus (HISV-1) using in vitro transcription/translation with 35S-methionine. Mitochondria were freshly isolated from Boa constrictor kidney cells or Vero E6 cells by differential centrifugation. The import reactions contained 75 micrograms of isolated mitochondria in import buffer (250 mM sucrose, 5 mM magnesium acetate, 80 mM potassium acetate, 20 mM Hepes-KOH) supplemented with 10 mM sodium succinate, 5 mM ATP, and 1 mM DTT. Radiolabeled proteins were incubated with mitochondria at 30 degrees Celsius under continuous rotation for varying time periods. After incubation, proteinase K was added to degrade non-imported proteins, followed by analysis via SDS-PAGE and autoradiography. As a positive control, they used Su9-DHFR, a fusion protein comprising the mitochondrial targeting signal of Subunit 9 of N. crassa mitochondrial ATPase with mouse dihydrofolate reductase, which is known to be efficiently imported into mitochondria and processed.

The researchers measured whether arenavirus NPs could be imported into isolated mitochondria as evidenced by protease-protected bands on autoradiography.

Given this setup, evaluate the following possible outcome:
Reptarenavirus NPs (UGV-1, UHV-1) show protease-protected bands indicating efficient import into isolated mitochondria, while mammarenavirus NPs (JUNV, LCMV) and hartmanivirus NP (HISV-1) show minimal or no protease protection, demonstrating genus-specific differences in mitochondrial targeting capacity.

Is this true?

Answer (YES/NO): NO